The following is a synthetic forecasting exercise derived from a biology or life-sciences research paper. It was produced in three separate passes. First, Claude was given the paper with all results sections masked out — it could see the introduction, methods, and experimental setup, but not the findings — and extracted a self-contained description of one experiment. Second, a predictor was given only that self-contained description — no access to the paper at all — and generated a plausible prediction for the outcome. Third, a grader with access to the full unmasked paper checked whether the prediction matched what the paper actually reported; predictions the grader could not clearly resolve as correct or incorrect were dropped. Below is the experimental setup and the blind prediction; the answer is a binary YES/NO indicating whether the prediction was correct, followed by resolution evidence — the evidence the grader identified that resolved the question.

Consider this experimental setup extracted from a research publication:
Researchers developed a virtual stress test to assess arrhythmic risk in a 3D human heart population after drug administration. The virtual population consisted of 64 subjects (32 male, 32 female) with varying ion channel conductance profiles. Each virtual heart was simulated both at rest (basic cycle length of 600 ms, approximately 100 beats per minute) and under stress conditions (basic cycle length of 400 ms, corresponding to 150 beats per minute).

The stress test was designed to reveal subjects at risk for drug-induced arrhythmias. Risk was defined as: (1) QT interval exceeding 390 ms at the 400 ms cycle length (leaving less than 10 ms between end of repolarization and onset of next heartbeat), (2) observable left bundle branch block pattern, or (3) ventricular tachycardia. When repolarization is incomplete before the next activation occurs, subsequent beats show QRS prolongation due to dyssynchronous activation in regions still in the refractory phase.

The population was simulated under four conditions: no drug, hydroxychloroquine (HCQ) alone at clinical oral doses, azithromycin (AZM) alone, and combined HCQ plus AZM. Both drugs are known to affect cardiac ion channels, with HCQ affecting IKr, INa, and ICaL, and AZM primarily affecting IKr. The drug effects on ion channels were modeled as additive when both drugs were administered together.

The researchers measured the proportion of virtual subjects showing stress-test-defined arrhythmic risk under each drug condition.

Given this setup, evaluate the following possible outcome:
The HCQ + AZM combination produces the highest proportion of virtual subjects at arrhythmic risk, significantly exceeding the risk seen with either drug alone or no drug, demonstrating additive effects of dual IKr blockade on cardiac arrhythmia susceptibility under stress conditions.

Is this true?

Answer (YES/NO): NO